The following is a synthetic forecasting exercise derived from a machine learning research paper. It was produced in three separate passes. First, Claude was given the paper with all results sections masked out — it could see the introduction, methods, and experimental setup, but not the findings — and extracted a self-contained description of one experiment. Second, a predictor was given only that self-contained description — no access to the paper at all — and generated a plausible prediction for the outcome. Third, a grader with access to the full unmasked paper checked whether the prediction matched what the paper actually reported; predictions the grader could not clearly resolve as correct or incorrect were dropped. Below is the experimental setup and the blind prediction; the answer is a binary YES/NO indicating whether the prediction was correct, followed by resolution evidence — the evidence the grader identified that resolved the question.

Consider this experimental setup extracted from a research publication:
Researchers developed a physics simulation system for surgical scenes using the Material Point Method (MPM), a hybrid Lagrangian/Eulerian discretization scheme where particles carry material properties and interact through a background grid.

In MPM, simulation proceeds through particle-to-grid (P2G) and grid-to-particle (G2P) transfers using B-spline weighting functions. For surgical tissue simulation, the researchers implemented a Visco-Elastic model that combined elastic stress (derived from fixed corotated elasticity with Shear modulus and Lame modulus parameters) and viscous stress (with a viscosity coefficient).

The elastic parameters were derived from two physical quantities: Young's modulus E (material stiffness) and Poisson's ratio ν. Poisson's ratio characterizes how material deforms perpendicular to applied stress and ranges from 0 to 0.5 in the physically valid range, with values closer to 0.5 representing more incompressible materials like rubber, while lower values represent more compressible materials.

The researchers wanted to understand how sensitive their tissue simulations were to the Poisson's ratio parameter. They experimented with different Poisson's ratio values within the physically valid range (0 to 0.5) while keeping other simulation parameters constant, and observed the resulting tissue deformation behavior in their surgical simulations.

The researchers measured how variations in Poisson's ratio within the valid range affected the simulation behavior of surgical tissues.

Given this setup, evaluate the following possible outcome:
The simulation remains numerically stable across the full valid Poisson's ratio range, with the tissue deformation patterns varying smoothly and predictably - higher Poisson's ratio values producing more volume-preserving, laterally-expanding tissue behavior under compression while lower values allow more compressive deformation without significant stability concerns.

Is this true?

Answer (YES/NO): NO